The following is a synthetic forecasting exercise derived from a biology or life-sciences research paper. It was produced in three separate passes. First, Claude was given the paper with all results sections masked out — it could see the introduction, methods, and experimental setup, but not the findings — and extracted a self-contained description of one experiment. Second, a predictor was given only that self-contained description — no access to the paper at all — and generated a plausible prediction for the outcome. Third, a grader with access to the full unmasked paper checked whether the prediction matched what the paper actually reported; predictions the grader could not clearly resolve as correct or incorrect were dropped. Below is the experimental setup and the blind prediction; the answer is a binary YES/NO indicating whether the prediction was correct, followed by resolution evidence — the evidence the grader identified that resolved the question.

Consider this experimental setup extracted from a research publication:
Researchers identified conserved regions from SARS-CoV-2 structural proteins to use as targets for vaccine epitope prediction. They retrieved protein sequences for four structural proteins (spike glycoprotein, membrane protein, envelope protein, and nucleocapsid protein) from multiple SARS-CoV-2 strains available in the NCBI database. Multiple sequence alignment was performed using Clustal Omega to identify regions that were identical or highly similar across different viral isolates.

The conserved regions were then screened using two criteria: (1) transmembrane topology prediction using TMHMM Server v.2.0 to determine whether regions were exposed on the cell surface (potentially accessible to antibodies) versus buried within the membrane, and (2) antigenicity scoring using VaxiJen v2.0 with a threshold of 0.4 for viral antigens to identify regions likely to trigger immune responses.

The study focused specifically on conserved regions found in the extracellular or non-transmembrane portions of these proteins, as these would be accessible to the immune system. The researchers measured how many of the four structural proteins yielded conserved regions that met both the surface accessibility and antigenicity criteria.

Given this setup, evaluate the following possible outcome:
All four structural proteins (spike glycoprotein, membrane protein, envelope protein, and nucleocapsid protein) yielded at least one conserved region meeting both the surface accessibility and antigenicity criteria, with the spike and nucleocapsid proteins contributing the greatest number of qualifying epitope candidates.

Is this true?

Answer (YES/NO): NO